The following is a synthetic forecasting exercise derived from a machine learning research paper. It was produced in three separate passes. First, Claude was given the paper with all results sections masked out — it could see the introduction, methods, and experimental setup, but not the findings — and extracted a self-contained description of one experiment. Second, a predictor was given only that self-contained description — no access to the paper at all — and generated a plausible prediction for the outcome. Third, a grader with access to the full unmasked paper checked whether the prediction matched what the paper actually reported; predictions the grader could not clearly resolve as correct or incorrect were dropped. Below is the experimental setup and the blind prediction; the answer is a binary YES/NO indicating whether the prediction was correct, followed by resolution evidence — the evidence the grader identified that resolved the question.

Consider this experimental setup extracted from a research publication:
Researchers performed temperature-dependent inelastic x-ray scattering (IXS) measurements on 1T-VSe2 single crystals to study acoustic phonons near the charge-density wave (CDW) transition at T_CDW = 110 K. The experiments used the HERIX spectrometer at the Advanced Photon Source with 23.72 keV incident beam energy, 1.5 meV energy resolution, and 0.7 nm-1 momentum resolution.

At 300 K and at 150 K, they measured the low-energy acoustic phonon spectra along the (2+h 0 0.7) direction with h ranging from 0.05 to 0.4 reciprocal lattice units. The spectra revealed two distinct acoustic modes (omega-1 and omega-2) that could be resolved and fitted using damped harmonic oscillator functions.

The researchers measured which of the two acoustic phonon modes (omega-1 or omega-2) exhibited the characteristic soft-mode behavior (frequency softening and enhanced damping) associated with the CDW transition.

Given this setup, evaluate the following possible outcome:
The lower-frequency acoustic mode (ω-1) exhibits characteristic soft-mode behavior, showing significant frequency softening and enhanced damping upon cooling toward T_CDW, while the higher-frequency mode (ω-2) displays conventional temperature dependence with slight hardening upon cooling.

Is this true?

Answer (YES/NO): NO